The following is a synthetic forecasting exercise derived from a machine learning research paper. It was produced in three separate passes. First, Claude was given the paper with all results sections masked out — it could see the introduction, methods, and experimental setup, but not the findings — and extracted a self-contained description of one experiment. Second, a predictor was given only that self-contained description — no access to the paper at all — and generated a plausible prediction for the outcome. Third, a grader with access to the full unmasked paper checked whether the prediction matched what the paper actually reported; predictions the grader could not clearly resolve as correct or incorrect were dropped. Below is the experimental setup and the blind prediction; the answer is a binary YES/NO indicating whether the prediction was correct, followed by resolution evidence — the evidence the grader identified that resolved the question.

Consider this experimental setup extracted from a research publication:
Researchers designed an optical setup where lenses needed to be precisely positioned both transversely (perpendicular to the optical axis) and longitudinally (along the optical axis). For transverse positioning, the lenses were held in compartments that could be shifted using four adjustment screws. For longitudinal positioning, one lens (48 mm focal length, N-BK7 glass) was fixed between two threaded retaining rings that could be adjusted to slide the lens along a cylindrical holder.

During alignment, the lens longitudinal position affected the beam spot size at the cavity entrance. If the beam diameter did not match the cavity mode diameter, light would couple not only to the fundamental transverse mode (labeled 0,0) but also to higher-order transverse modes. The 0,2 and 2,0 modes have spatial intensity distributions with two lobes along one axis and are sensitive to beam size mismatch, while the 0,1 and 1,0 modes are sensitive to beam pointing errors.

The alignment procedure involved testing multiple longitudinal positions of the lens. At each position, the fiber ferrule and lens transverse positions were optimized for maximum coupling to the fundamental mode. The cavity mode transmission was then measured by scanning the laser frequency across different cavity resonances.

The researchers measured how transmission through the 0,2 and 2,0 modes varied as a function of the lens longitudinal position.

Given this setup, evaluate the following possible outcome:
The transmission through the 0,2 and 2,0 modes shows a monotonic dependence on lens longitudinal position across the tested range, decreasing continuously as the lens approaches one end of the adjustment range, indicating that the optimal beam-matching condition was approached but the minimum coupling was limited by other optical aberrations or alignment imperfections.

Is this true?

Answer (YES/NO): NO